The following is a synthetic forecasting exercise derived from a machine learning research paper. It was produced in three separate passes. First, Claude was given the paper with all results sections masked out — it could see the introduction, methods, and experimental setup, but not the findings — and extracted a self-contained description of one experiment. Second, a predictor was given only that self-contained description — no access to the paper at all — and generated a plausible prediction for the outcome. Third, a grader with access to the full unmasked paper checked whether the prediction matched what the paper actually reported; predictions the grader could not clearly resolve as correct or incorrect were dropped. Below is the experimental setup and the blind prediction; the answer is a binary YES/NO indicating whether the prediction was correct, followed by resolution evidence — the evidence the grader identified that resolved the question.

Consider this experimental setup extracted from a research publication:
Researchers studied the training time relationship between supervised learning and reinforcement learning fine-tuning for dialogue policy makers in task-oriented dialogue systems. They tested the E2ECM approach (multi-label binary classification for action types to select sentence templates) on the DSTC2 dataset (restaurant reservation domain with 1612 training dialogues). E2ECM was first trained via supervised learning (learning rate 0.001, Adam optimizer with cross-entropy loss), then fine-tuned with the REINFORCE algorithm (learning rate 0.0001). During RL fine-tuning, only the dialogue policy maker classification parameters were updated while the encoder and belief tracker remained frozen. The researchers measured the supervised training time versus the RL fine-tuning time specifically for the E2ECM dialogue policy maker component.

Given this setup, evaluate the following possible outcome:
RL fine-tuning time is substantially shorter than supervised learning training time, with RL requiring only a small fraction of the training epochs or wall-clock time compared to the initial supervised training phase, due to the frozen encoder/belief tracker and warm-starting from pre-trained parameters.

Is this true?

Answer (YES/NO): NO